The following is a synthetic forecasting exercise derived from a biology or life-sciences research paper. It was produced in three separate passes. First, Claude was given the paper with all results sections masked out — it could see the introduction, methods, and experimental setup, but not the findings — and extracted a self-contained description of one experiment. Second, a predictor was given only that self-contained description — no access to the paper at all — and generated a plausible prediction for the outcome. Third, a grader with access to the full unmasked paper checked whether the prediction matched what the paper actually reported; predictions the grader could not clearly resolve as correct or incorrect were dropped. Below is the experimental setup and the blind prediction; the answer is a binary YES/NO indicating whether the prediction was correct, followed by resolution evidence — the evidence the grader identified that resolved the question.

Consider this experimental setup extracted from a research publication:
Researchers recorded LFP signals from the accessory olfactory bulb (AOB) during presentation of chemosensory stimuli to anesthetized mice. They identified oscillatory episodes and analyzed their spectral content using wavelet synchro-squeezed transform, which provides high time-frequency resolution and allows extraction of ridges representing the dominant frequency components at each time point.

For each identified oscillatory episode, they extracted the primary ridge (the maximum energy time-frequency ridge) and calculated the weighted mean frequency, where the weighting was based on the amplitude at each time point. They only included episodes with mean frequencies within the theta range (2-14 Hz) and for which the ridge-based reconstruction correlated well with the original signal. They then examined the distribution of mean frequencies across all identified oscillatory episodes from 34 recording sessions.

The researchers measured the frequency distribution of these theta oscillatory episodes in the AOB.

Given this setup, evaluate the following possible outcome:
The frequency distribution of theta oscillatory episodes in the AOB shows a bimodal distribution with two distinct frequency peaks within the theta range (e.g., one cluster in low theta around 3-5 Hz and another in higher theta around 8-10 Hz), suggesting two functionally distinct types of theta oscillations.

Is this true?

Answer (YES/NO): NO